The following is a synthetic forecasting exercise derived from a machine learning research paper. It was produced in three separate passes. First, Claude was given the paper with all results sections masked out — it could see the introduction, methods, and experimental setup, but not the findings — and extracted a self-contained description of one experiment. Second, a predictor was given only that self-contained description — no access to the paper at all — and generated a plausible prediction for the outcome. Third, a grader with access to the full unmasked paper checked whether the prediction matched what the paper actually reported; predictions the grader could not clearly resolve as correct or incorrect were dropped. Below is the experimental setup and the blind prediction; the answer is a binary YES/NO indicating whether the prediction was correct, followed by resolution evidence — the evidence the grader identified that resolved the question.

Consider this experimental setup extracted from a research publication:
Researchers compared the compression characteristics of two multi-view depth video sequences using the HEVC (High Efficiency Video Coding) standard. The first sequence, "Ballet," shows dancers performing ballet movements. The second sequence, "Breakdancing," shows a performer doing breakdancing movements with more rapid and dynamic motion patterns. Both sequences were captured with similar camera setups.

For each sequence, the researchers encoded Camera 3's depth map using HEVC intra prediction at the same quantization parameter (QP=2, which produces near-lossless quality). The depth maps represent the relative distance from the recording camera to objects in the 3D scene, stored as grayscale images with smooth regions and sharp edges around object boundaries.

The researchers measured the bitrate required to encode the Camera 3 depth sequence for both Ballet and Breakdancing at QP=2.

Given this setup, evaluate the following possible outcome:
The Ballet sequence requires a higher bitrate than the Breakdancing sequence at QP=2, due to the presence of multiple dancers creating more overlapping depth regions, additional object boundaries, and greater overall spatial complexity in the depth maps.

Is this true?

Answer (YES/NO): NO